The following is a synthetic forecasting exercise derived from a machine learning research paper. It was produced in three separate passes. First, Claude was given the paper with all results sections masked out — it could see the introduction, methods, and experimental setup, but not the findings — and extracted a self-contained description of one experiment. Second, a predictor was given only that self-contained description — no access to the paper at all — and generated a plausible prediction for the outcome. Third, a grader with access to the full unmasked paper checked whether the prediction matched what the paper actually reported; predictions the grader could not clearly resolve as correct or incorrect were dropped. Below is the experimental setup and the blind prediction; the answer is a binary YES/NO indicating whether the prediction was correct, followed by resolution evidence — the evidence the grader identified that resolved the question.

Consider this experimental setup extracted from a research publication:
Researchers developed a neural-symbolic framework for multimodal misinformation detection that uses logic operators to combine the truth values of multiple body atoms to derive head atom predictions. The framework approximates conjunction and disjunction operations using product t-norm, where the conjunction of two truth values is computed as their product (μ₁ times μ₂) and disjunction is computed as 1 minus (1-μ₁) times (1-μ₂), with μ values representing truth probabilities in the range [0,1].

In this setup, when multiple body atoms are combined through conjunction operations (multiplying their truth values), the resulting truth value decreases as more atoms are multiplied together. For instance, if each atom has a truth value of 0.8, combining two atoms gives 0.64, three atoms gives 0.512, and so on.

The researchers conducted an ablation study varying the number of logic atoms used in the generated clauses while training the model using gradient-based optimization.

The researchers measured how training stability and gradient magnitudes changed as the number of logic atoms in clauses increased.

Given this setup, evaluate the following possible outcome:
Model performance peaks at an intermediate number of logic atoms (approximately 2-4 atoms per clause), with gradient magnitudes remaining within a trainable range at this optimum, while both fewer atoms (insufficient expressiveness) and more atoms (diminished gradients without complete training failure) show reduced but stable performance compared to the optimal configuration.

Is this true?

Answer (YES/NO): NO